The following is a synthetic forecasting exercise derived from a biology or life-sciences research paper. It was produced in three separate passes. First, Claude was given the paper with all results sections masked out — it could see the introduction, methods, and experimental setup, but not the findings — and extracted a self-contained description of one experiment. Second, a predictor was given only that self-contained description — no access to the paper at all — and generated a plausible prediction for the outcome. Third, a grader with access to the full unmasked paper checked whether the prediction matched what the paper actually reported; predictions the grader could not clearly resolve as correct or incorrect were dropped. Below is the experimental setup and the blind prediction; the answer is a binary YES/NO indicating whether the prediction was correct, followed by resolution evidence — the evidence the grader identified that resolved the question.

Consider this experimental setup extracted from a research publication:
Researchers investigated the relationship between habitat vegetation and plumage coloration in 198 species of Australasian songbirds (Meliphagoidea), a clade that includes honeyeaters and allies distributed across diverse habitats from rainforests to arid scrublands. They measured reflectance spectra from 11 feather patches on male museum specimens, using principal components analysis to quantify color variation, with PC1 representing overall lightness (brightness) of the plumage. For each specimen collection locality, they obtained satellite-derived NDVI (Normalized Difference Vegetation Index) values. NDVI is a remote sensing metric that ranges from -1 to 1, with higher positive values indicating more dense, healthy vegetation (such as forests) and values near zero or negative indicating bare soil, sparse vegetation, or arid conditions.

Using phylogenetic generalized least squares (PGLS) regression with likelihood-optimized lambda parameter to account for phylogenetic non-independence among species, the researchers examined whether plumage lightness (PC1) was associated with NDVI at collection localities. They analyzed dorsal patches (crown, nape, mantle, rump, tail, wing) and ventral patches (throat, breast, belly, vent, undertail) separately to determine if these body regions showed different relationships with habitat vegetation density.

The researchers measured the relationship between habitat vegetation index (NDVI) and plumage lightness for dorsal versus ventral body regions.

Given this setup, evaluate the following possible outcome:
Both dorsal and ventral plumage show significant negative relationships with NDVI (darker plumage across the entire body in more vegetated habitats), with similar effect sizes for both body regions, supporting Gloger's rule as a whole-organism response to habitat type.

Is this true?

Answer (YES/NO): NO